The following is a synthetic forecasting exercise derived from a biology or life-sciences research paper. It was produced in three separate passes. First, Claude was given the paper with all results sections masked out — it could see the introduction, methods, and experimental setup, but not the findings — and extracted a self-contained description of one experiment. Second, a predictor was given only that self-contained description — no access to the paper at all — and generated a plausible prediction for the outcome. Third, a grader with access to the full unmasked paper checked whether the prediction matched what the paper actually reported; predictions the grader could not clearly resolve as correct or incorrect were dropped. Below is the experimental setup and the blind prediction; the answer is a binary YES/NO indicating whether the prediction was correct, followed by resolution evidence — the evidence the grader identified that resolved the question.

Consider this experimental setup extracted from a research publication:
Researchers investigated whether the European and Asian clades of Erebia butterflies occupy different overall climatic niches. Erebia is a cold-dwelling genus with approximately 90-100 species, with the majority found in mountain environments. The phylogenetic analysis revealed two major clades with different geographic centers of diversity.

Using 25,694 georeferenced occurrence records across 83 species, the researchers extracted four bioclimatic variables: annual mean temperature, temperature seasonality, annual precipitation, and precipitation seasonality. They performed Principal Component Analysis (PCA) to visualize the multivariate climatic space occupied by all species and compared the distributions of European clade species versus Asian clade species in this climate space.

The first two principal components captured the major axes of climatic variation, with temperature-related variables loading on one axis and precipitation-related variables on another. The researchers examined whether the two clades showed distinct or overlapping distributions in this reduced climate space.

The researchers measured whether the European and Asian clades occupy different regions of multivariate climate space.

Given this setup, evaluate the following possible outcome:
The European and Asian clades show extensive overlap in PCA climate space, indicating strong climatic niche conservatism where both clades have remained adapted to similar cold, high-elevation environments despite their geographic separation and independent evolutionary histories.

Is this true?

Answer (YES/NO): NO